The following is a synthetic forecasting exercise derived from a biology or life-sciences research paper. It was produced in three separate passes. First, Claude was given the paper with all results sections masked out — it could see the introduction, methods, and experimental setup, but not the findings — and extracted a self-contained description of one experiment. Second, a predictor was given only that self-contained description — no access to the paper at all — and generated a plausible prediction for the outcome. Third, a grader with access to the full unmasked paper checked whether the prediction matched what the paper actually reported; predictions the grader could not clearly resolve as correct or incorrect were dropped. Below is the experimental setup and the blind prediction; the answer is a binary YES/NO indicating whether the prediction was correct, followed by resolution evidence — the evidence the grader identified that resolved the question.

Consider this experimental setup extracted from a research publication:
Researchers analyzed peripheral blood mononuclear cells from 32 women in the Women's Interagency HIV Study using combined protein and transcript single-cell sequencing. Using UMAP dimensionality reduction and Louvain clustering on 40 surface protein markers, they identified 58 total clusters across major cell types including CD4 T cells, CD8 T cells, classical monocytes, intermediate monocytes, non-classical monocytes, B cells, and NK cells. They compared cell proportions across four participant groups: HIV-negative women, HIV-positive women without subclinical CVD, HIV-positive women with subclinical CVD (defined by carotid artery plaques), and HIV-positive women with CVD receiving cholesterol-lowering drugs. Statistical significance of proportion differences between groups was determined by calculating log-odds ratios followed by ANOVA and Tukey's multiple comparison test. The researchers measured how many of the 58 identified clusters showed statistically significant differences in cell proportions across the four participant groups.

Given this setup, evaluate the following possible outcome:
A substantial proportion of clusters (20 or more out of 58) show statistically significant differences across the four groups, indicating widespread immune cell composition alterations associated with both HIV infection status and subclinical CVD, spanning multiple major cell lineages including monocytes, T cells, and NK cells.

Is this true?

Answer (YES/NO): NO